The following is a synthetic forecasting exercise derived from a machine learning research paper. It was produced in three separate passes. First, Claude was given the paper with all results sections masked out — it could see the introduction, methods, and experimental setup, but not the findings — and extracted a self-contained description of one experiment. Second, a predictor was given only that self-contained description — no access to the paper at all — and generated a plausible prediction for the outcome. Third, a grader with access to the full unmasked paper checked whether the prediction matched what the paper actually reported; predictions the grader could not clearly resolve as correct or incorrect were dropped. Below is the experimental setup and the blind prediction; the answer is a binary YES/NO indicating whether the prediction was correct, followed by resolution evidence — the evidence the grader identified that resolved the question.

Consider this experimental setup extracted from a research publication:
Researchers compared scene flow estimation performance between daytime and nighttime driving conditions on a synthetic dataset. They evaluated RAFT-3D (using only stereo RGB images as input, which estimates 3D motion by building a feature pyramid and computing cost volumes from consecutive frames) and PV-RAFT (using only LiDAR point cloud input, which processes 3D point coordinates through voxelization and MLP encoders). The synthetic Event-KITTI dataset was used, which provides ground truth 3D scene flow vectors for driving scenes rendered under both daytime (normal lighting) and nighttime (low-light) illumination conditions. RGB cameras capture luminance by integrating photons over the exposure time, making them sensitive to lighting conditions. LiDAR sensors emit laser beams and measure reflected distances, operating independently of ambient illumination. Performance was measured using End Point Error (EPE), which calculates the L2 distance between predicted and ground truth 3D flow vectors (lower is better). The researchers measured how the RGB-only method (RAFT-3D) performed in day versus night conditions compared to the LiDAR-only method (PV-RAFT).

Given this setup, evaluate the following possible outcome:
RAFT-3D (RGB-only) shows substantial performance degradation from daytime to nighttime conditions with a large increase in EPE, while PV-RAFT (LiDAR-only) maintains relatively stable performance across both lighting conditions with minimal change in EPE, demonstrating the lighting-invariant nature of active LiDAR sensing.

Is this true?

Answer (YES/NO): YES